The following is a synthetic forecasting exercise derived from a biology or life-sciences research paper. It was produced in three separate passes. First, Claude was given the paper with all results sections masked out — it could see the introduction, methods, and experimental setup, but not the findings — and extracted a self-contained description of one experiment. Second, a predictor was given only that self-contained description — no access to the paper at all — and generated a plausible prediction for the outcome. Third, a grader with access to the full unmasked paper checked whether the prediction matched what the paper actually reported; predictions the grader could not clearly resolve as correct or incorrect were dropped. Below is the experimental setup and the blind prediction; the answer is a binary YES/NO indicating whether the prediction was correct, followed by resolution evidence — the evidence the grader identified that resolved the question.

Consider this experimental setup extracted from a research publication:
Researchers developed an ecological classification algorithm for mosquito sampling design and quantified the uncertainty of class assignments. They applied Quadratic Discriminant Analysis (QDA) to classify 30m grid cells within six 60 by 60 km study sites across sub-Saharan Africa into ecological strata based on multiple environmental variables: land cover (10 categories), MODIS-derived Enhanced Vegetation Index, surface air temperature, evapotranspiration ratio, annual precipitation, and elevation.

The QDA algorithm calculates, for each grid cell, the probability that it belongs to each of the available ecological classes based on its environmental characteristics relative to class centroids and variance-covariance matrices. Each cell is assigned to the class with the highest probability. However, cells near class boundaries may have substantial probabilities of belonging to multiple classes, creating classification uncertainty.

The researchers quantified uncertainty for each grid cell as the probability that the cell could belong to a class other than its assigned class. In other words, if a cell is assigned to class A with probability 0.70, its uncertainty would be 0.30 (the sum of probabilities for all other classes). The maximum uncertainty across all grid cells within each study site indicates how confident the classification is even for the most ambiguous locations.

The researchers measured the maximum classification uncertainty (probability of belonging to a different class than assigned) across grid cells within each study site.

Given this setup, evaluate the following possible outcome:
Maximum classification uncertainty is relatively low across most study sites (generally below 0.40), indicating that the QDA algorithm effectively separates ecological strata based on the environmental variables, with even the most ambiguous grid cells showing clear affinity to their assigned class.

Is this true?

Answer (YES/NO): NO